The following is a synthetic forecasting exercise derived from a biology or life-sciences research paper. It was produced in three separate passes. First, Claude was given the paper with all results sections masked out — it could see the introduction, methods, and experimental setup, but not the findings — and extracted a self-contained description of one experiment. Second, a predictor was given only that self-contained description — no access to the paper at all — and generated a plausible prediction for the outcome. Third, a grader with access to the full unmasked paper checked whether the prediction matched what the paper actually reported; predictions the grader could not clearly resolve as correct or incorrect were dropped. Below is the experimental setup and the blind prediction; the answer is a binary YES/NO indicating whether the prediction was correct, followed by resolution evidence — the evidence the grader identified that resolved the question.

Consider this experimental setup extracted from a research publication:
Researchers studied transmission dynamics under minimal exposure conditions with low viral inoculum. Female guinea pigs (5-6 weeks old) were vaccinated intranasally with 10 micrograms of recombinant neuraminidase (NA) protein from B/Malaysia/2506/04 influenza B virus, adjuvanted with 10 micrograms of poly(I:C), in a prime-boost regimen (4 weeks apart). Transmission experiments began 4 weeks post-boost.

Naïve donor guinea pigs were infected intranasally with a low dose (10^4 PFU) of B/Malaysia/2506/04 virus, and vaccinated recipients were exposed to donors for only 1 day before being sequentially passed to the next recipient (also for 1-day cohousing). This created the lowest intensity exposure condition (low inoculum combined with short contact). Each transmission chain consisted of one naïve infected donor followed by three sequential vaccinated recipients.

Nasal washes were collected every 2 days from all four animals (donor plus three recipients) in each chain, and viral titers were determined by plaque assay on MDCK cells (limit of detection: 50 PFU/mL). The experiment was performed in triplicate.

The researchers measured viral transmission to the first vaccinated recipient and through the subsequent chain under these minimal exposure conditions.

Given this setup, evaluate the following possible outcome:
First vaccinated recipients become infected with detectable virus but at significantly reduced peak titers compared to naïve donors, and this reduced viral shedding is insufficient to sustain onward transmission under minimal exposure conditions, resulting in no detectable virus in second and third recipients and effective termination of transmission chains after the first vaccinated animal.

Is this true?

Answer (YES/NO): NO